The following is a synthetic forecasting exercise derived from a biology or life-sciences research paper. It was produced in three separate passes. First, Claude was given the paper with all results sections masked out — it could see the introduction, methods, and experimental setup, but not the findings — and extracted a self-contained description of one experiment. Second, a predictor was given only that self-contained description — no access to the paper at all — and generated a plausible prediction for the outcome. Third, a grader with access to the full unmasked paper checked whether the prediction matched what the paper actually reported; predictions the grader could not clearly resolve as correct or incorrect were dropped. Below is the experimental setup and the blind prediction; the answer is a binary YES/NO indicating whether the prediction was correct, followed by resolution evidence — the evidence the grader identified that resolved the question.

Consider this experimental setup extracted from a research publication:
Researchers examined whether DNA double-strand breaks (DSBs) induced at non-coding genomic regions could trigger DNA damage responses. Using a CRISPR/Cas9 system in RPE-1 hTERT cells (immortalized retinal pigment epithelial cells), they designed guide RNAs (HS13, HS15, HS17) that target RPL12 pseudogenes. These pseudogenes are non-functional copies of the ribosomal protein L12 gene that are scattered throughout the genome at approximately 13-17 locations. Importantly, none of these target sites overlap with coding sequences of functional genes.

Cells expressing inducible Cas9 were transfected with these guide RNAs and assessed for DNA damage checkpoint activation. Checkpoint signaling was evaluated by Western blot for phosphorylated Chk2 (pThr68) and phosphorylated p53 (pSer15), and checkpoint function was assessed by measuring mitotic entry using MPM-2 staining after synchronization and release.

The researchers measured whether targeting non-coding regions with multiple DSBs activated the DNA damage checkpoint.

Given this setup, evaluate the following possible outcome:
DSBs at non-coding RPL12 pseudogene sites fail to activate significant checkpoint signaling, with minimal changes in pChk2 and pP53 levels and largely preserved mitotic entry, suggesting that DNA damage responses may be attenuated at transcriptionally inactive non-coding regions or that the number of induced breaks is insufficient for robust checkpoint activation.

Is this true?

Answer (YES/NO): NO